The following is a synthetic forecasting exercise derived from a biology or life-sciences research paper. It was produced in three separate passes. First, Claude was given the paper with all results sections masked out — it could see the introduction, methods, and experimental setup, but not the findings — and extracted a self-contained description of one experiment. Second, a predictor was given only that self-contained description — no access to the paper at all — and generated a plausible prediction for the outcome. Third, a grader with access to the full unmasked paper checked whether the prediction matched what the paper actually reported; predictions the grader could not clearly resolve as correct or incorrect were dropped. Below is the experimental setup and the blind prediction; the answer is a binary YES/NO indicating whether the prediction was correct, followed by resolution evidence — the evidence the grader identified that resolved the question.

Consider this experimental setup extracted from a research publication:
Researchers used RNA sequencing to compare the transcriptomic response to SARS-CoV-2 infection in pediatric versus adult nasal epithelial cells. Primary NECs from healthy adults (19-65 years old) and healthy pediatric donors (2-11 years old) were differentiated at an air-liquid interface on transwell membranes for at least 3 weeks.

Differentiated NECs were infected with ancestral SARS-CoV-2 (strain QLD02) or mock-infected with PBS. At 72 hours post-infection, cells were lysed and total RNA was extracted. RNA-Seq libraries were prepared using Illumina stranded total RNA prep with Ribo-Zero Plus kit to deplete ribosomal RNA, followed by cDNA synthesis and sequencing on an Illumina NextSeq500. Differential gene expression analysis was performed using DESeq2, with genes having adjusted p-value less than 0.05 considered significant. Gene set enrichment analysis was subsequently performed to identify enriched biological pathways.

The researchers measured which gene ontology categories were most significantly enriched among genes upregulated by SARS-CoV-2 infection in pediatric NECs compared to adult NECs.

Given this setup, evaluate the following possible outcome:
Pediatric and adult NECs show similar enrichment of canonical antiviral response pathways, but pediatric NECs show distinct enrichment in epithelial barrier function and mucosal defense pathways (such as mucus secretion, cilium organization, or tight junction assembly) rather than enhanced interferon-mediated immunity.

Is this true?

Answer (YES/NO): NO